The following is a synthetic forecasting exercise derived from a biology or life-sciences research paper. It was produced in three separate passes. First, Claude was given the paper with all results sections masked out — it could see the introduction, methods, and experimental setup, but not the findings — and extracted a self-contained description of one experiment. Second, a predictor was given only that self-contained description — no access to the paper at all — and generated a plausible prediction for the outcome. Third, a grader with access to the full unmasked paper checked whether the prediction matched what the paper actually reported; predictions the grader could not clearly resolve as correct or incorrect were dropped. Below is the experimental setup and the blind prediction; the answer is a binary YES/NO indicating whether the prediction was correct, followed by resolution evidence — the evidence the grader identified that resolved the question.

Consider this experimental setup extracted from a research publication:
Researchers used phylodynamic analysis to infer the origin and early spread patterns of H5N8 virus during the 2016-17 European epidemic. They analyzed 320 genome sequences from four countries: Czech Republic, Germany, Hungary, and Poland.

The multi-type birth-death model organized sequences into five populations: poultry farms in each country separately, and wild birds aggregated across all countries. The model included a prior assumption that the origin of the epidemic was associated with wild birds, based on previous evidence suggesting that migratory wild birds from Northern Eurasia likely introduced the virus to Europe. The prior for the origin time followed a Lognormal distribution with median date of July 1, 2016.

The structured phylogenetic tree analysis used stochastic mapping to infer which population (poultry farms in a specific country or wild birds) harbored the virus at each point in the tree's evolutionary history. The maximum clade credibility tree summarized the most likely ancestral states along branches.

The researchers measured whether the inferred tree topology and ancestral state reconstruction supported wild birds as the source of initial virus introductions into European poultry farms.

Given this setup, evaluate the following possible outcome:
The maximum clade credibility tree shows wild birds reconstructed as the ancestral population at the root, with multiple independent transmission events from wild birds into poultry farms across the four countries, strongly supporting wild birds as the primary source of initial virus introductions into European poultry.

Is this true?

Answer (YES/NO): NO